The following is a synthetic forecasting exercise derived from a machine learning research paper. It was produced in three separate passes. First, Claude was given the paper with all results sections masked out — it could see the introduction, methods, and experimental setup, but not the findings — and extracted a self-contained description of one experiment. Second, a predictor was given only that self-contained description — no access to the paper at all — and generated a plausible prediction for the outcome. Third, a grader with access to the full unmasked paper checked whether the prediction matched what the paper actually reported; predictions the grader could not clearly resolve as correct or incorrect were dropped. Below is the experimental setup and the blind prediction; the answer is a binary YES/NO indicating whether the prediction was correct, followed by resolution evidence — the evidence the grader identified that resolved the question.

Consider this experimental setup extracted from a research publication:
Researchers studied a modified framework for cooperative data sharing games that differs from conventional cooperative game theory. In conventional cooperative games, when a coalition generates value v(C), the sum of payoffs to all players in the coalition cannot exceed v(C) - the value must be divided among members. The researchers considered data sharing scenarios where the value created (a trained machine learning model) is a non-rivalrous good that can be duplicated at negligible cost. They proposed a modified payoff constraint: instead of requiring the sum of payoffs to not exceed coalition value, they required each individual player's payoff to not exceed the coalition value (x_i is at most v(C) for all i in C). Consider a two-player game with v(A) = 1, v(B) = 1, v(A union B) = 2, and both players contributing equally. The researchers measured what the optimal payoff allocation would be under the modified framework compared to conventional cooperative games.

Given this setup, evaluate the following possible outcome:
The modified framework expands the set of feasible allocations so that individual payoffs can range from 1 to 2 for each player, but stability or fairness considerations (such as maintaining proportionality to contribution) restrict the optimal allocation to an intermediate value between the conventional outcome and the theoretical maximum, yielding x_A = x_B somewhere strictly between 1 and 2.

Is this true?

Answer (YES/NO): NO